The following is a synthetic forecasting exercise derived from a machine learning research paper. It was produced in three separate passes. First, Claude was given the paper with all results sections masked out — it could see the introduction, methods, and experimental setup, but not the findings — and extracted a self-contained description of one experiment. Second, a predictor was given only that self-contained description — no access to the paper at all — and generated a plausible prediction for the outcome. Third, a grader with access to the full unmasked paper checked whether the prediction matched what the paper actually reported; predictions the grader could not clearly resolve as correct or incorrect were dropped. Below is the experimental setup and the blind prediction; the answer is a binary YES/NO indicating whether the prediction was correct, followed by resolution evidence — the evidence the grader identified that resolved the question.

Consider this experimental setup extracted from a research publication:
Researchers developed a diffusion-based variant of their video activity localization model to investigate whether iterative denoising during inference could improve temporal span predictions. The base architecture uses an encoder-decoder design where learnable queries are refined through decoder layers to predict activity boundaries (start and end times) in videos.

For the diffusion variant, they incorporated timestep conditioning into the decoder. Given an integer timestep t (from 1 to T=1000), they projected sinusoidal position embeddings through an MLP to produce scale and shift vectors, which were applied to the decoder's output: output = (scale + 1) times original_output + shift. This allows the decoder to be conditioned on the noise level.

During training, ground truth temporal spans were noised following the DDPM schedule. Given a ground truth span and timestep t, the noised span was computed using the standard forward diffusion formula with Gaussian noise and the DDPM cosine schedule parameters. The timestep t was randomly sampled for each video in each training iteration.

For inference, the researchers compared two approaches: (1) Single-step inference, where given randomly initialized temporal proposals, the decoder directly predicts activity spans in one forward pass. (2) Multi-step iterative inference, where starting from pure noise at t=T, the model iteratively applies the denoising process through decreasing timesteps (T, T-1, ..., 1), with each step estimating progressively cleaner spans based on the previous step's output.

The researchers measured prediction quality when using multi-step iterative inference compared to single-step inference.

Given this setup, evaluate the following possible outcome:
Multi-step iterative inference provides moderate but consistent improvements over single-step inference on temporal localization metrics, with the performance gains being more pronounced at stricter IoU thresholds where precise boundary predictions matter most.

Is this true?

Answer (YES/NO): NO